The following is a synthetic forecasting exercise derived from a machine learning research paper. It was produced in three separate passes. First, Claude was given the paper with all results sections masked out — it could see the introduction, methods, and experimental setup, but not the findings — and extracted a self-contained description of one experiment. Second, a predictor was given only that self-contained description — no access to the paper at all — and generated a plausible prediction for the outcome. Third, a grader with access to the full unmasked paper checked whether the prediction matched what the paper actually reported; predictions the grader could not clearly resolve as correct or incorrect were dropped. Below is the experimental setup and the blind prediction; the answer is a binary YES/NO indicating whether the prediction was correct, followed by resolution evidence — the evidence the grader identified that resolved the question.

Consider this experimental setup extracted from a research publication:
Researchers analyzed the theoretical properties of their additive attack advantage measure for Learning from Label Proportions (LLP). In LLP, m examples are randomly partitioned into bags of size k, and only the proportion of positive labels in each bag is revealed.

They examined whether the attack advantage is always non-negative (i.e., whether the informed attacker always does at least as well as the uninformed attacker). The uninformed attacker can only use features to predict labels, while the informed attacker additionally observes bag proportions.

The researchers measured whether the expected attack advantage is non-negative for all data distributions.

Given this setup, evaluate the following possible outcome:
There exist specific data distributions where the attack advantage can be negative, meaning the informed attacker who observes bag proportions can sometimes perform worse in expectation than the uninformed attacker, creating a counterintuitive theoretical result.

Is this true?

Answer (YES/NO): NO